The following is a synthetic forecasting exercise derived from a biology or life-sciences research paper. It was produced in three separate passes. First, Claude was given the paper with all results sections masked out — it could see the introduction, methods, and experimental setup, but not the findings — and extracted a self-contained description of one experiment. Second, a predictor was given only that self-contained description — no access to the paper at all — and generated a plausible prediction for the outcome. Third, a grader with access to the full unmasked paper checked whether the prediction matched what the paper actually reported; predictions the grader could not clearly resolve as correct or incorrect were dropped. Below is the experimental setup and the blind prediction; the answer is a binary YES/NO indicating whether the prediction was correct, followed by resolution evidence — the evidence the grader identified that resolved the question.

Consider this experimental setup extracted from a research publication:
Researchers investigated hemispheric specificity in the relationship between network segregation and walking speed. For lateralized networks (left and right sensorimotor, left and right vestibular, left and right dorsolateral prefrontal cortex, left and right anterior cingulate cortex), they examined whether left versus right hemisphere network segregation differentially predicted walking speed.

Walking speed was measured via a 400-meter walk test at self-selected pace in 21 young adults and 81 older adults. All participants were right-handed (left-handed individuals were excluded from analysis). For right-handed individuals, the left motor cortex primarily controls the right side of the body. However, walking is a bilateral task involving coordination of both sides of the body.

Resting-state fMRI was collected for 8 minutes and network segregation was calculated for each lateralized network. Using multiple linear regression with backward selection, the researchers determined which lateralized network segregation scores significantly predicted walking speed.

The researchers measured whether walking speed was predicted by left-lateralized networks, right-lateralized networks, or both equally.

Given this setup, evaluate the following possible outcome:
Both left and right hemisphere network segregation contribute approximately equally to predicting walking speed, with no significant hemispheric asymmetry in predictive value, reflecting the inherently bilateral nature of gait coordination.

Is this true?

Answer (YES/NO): NO